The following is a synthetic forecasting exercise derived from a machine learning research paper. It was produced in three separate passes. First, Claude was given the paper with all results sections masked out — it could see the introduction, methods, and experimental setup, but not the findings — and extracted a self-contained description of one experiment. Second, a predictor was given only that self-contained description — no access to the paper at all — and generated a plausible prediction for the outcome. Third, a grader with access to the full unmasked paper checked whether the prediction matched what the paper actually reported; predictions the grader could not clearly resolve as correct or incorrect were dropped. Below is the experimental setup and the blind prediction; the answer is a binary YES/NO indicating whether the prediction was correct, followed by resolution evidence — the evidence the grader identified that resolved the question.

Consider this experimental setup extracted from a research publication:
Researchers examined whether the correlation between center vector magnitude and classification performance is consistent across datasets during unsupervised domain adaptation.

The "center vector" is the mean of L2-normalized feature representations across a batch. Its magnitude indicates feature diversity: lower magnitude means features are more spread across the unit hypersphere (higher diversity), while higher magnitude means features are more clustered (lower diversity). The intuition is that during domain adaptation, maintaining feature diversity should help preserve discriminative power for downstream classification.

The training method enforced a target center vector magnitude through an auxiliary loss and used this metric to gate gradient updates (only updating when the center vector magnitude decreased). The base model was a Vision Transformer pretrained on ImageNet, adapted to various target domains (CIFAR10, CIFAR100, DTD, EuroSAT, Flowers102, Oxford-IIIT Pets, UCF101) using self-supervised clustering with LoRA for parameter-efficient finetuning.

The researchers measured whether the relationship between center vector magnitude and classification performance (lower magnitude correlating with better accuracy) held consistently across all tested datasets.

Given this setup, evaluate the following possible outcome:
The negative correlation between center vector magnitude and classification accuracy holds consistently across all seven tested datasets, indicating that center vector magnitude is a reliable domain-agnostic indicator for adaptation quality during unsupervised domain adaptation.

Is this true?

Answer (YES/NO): NO